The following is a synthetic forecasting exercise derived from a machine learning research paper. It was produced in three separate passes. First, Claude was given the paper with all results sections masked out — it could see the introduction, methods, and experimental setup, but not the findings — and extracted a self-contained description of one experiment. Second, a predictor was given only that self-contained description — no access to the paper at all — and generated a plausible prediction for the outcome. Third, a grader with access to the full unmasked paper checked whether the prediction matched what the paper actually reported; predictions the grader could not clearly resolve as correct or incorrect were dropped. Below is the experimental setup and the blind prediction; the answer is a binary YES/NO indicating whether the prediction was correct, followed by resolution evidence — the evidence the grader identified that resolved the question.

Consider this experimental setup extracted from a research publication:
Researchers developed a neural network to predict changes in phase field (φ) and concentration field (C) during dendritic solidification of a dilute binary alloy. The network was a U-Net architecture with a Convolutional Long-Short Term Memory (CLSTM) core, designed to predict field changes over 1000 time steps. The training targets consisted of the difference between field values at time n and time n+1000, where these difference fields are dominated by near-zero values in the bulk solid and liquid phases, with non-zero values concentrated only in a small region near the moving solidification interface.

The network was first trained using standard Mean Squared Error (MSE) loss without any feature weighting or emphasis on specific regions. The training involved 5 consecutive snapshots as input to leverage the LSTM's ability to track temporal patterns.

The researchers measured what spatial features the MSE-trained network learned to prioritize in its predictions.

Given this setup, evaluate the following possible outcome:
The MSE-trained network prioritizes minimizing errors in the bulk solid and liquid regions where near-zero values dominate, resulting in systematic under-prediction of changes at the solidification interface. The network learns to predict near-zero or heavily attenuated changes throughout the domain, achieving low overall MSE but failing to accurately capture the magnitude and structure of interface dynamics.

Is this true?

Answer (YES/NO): YES